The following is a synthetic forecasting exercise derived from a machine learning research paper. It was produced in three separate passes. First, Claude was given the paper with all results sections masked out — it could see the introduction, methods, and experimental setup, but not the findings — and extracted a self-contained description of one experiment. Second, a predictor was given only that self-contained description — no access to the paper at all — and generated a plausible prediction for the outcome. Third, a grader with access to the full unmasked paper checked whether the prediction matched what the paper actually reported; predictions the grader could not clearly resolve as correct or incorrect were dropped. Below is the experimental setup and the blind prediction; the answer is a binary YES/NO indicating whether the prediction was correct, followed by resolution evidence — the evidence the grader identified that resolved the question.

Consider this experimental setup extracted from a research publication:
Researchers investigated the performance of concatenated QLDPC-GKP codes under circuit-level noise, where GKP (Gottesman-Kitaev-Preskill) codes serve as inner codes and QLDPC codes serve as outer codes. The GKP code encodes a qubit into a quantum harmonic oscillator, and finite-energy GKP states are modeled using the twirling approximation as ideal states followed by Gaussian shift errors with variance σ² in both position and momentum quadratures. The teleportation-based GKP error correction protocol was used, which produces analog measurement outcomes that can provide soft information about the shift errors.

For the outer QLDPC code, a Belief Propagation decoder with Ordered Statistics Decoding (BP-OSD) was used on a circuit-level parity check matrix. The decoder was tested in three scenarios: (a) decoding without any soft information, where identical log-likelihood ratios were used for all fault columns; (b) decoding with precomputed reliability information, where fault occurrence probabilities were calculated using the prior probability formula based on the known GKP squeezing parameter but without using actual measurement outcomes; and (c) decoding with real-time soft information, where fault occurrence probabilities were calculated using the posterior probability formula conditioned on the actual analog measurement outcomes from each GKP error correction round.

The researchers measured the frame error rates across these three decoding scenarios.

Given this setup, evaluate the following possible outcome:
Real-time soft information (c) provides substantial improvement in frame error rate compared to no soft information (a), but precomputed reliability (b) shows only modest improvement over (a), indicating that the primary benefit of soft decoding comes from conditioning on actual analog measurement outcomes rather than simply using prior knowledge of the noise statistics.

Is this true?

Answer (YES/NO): YES